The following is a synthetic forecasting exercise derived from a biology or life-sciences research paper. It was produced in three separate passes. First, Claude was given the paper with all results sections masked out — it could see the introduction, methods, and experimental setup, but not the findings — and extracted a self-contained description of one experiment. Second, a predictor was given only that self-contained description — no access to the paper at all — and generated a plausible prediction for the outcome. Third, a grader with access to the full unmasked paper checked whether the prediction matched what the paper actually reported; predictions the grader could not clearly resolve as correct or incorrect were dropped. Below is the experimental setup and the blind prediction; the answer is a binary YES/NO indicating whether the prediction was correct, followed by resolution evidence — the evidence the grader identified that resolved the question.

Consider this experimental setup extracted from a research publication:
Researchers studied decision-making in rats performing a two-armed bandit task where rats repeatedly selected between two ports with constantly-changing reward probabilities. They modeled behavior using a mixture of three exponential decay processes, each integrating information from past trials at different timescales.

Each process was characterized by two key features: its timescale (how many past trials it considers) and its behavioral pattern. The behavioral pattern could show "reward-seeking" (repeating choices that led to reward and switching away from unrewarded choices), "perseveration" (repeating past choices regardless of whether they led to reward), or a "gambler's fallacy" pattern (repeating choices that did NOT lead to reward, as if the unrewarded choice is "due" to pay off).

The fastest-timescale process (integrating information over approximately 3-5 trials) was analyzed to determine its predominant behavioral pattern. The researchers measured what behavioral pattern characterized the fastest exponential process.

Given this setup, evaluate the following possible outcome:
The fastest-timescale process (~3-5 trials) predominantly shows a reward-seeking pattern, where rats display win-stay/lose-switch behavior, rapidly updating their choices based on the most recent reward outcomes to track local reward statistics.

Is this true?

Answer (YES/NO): YES